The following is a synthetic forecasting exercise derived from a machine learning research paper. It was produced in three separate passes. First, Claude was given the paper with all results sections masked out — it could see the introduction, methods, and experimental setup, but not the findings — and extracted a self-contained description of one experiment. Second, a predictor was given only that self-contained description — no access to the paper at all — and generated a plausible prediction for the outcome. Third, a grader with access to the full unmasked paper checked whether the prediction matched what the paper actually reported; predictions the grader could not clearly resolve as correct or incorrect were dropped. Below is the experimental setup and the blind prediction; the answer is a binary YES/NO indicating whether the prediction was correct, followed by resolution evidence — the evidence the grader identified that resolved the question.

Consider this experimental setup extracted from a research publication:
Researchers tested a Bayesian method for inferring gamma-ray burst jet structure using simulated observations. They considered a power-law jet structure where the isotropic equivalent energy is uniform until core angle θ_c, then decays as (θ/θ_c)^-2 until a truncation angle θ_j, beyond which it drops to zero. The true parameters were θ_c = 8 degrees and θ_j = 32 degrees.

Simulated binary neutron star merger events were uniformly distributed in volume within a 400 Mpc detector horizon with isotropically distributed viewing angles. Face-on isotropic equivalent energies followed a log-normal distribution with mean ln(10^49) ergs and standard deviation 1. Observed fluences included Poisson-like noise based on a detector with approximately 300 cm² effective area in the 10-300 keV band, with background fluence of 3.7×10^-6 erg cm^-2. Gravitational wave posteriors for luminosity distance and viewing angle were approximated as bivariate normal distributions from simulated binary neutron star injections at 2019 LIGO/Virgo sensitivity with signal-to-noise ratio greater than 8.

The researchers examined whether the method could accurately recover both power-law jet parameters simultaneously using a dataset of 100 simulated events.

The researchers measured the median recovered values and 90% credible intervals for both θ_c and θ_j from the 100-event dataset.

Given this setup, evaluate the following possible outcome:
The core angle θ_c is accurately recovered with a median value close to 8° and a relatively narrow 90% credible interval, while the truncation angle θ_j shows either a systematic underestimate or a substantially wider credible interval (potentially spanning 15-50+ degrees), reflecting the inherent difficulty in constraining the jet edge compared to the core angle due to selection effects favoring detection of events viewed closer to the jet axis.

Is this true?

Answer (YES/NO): NO